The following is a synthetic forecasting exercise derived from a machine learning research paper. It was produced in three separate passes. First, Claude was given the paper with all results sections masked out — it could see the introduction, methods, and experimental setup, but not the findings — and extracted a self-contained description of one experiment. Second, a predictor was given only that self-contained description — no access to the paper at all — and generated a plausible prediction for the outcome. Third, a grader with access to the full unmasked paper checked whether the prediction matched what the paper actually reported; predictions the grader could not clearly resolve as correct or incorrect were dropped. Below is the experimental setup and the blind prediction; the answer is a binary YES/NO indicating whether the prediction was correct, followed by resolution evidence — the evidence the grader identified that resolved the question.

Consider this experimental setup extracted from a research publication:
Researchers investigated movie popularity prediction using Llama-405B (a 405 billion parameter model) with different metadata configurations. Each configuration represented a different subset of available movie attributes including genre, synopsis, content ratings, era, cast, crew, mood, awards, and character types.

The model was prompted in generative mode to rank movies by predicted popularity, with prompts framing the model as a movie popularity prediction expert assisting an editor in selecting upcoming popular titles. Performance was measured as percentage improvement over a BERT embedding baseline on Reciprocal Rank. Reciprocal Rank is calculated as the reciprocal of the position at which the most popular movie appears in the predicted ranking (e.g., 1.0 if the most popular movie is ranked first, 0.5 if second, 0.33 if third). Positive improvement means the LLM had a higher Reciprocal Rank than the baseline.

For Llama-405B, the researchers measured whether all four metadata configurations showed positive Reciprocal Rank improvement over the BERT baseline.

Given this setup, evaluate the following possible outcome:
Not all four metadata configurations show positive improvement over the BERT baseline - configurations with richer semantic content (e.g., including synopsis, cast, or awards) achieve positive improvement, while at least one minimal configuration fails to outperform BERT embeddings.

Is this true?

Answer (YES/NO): NO